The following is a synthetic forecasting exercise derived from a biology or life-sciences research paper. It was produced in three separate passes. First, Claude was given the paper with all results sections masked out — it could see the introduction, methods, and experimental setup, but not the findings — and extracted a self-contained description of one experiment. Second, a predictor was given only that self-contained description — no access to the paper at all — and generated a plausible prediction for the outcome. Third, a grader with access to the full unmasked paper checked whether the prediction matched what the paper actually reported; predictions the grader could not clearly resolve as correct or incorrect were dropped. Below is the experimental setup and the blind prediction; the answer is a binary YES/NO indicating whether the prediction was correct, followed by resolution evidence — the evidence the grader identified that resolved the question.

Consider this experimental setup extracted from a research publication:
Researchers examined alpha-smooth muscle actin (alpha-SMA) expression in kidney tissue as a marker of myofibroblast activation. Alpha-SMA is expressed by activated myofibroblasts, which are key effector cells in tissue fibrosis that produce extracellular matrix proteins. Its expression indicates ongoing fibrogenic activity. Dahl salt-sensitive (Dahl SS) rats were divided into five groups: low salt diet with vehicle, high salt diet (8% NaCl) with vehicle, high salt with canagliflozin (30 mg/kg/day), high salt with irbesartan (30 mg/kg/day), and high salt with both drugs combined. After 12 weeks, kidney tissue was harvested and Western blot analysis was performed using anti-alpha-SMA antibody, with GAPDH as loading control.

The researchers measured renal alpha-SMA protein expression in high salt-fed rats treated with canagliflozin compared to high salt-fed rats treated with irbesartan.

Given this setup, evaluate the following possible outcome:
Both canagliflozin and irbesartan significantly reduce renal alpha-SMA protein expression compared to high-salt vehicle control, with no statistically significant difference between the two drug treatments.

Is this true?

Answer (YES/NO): NO